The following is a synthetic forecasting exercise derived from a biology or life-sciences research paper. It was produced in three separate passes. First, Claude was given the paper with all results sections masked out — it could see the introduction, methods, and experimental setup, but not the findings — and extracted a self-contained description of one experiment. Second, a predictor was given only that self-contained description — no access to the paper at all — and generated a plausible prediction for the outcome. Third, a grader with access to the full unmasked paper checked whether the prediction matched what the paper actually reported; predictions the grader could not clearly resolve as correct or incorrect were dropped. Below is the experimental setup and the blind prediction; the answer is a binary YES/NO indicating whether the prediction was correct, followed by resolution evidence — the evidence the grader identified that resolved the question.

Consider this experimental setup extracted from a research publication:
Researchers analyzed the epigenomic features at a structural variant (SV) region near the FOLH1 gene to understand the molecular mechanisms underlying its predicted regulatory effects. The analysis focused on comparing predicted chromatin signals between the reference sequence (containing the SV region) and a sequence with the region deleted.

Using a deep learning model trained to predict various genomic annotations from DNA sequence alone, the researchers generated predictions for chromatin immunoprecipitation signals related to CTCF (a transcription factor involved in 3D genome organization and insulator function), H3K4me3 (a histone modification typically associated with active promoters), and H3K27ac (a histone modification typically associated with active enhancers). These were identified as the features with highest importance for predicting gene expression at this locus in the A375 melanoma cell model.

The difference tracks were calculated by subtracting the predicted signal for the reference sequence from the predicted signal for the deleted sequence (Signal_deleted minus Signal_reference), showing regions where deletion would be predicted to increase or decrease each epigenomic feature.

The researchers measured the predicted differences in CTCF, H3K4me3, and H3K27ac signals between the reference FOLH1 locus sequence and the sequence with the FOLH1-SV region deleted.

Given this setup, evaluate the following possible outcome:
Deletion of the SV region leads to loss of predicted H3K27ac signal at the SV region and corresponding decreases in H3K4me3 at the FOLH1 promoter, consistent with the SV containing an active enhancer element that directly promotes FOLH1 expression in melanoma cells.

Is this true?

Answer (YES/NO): NO